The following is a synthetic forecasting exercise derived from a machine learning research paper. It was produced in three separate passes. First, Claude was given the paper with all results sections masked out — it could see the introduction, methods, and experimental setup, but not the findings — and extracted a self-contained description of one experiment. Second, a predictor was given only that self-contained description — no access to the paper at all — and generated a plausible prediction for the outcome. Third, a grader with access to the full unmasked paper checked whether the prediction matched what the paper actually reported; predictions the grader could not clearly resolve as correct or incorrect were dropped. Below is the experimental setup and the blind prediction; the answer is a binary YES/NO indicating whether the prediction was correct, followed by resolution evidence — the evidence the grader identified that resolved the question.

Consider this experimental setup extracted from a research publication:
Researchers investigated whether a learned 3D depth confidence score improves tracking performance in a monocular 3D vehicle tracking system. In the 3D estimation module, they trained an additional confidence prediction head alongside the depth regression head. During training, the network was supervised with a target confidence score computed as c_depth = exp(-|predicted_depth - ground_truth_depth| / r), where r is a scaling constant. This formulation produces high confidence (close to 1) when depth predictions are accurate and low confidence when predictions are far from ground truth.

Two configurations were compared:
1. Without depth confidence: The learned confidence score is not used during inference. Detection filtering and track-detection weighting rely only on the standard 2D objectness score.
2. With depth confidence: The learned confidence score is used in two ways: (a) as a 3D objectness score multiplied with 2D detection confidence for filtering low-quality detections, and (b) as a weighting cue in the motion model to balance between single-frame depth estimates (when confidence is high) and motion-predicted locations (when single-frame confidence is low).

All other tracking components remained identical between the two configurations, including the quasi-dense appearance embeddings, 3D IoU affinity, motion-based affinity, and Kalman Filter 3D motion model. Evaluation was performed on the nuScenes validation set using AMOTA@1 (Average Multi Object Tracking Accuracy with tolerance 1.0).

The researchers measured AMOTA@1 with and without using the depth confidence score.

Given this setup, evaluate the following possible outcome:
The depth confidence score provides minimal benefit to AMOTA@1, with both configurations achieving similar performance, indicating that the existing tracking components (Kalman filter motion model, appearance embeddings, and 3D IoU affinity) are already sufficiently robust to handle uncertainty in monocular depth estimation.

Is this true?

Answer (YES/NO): YES